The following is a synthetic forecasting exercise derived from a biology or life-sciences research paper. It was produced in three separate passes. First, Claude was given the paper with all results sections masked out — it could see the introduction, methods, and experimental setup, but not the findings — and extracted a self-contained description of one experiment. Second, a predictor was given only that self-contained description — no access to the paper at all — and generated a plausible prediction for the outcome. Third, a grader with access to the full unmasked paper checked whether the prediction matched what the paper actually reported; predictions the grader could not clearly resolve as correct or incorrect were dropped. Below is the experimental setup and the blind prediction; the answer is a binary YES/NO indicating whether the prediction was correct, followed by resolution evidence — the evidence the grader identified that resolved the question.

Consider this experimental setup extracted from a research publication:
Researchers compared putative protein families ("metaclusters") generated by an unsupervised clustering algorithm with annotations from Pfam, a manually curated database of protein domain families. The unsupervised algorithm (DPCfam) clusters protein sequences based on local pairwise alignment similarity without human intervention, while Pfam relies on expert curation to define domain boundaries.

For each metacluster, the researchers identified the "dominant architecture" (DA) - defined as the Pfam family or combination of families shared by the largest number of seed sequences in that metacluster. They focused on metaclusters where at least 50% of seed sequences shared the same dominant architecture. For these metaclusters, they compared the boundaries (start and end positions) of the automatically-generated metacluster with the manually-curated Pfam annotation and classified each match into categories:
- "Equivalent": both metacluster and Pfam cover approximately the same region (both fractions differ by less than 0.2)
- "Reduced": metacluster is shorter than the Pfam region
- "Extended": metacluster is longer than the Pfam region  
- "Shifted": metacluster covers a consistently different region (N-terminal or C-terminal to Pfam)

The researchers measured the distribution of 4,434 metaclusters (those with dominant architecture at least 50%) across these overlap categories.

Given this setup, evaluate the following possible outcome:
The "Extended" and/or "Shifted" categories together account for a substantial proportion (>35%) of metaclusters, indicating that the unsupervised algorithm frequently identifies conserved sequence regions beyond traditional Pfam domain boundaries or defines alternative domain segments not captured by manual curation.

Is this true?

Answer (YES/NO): NO